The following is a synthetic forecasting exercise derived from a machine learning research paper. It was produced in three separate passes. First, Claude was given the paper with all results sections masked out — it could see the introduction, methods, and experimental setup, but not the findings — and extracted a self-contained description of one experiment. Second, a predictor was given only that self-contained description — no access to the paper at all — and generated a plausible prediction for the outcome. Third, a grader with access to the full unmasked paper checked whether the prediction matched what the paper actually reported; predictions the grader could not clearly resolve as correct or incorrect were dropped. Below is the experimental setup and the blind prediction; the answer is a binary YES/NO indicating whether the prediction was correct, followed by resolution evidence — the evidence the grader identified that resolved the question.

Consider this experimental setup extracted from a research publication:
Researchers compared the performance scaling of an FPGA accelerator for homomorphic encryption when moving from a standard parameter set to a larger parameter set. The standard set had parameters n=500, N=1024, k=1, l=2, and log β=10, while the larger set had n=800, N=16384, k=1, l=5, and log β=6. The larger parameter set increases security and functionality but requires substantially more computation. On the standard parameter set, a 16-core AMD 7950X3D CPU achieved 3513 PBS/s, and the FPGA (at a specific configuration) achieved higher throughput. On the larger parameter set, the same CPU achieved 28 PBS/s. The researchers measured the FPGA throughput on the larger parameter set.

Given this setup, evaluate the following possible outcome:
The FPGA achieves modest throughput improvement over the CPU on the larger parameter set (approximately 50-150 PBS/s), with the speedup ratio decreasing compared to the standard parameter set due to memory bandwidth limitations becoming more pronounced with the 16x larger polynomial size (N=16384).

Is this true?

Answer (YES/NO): NO